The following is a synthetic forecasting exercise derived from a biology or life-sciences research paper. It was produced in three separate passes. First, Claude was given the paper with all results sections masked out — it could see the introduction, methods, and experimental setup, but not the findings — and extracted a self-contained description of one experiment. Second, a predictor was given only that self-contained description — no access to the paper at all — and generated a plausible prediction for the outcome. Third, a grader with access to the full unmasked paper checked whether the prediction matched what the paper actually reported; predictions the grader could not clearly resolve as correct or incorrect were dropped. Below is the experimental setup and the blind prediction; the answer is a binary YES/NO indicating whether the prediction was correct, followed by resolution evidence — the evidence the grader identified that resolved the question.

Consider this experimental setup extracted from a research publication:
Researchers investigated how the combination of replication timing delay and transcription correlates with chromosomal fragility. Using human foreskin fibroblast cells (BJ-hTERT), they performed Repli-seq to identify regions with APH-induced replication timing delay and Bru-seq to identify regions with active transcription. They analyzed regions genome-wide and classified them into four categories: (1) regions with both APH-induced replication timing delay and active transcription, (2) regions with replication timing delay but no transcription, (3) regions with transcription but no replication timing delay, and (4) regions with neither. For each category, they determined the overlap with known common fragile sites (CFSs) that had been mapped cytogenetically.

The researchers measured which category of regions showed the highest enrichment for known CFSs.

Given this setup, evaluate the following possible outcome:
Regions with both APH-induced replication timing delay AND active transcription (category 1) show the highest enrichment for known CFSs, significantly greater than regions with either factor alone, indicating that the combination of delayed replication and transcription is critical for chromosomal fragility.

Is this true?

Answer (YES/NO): YES